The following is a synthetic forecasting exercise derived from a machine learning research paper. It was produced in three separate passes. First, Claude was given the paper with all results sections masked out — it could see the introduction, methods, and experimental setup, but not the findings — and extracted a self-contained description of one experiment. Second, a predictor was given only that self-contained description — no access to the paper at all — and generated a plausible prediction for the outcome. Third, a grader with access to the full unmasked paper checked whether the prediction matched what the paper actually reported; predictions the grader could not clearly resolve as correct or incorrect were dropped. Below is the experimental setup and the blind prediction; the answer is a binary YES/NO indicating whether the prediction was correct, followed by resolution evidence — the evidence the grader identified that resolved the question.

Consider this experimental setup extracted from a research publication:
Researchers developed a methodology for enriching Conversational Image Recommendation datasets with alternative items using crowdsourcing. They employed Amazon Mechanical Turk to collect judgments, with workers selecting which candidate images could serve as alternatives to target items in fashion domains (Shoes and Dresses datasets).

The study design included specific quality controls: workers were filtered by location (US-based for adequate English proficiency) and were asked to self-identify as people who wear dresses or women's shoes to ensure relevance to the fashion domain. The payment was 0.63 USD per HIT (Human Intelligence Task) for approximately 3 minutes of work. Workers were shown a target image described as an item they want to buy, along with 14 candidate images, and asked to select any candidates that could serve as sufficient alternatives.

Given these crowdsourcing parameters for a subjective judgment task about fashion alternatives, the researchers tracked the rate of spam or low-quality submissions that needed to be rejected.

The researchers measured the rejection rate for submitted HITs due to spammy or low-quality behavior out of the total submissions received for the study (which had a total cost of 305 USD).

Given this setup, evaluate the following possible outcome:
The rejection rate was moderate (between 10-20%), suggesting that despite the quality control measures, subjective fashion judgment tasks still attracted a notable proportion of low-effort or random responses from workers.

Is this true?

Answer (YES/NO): NO